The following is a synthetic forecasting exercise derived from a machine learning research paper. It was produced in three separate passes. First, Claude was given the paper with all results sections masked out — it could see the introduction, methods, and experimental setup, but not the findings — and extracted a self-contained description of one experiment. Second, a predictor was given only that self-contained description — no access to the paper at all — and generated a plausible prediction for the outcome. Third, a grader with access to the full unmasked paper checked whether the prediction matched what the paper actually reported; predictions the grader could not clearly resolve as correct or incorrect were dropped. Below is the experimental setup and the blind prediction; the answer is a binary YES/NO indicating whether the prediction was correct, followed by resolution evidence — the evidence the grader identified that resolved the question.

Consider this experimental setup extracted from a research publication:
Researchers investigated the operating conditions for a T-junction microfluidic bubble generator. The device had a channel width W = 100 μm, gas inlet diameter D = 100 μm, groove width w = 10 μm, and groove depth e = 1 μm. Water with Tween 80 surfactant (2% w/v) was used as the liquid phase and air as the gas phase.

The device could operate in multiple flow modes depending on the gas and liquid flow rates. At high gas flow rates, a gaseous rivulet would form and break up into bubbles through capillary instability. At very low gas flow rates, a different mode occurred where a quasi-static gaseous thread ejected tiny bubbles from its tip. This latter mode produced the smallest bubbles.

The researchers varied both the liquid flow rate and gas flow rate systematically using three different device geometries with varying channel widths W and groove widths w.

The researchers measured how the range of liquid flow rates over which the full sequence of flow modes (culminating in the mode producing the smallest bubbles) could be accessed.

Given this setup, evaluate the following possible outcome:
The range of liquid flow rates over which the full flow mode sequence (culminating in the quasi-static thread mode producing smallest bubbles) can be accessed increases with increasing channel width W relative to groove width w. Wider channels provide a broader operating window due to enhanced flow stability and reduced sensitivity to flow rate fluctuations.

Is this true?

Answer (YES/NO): NO